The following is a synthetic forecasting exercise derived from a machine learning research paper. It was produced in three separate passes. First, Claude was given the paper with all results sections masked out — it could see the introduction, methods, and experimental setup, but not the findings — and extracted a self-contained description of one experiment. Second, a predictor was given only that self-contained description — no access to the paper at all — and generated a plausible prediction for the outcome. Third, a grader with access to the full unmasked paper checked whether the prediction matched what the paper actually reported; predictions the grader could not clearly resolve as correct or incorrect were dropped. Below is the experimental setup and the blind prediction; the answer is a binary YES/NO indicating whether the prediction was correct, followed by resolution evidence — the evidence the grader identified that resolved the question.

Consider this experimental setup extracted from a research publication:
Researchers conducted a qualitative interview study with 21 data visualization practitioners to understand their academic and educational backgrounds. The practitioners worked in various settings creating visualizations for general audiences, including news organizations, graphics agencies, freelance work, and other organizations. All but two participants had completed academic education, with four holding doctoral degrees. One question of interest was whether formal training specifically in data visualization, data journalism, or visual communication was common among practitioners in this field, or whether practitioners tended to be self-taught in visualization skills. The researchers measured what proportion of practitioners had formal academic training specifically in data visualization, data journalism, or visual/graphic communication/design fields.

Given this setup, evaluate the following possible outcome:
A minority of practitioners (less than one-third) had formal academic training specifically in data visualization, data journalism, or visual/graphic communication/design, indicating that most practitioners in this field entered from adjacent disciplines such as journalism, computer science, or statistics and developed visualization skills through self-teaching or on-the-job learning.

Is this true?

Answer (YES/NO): YES